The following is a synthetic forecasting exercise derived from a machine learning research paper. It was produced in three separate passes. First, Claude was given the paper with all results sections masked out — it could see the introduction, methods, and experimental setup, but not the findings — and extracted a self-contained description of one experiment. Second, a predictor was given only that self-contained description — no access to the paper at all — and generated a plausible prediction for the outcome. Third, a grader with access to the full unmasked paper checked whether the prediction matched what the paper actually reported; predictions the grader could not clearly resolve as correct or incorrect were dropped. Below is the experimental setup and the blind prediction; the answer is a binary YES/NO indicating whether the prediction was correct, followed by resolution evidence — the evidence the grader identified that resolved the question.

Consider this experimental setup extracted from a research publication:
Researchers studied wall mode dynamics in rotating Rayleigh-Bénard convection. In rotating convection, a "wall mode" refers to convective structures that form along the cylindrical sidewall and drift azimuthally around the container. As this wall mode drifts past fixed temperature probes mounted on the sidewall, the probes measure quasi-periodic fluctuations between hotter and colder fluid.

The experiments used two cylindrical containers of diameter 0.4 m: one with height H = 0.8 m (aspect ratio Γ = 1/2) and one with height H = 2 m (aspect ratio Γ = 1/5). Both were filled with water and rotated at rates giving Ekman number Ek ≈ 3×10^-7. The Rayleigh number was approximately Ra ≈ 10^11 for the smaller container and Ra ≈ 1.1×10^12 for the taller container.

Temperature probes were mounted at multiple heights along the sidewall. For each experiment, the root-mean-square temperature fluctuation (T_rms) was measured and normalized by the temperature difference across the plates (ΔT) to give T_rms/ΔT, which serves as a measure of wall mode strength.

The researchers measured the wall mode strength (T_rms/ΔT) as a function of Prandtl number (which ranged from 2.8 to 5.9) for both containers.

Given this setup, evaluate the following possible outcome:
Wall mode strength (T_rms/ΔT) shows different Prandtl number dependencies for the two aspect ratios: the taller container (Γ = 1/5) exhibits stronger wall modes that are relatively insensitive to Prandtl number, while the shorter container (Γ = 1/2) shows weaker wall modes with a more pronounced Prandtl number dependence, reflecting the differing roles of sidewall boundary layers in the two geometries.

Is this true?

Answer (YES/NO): NO